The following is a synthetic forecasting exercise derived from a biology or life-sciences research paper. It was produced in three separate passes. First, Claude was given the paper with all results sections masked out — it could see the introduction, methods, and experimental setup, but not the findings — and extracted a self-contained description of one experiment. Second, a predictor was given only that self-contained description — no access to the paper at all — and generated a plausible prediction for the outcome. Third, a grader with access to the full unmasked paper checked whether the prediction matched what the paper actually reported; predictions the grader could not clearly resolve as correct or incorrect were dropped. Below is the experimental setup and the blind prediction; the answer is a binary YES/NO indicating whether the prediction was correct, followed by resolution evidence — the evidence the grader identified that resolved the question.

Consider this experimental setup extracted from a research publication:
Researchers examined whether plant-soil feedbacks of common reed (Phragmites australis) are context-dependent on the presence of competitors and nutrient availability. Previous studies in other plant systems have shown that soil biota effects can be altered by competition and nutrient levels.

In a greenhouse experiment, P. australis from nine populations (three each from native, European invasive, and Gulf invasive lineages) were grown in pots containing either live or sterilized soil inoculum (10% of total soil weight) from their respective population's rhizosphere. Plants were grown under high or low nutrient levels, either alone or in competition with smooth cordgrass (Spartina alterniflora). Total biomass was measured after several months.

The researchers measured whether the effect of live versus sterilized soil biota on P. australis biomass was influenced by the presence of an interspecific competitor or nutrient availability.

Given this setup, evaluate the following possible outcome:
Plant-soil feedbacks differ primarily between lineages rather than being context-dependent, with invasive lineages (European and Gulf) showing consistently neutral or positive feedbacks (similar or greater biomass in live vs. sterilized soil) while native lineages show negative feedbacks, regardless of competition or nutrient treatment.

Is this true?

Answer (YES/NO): NO